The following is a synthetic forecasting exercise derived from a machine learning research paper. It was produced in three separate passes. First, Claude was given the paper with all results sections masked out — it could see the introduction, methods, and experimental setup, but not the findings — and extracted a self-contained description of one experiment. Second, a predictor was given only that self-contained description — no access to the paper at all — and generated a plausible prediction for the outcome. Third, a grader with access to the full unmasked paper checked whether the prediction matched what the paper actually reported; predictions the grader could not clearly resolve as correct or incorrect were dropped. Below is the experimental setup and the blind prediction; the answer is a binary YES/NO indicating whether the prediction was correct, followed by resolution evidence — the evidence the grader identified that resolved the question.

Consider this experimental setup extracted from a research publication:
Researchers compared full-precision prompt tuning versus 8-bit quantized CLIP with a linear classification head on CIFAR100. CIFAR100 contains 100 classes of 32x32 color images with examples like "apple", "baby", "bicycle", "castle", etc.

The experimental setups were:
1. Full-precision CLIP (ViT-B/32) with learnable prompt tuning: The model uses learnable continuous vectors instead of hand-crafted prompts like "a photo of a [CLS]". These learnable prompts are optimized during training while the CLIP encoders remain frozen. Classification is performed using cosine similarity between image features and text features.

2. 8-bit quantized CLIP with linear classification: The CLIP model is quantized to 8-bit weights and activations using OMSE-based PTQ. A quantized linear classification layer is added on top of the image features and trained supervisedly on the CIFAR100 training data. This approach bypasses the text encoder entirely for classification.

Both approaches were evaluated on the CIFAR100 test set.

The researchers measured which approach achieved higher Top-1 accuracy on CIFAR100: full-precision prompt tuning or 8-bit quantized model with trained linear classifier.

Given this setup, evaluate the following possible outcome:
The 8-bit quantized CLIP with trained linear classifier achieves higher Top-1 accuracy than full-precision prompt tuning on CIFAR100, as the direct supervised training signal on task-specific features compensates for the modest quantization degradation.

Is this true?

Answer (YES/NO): YES